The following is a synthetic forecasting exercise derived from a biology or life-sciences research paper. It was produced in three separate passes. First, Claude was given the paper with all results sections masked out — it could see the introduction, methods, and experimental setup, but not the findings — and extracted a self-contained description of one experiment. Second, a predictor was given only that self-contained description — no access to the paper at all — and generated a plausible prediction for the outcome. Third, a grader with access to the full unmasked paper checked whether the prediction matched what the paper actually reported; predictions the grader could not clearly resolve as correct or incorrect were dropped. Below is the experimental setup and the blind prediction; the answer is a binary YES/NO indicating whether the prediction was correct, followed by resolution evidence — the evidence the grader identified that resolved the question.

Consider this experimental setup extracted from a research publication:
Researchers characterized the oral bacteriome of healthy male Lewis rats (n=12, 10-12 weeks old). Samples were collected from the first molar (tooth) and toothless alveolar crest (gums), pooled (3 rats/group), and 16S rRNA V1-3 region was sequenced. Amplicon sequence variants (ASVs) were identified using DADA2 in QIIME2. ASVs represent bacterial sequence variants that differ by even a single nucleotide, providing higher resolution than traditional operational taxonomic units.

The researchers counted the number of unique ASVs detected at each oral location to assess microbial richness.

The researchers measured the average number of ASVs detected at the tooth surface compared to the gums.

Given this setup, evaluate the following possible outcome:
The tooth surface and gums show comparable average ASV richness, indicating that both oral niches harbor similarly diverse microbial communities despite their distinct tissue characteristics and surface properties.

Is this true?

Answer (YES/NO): YES